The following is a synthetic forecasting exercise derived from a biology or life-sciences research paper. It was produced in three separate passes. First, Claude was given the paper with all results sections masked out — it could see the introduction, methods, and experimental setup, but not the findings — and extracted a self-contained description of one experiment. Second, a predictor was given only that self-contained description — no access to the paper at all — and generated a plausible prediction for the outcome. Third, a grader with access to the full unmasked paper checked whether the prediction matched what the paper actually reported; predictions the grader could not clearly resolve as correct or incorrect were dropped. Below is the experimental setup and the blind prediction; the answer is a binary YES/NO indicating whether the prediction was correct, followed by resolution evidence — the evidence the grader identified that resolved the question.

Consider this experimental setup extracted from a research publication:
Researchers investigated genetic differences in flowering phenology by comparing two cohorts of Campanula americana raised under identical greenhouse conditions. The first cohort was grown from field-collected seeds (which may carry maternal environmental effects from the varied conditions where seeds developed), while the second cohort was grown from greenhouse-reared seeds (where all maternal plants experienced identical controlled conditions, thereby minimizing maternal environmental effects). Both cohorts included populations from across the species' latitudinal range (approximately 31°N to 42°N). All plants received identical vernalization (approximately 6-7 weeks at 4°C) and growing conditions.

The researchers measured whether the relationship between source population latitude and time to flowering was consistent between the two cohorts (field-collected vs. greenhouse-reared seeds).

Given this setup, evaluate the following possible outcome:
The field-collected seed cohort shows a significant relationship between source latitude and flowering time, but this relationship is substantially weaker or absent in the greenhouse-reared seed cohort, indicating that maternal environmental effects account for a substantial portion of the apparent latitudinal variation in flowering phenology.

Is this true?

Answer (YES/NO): NO